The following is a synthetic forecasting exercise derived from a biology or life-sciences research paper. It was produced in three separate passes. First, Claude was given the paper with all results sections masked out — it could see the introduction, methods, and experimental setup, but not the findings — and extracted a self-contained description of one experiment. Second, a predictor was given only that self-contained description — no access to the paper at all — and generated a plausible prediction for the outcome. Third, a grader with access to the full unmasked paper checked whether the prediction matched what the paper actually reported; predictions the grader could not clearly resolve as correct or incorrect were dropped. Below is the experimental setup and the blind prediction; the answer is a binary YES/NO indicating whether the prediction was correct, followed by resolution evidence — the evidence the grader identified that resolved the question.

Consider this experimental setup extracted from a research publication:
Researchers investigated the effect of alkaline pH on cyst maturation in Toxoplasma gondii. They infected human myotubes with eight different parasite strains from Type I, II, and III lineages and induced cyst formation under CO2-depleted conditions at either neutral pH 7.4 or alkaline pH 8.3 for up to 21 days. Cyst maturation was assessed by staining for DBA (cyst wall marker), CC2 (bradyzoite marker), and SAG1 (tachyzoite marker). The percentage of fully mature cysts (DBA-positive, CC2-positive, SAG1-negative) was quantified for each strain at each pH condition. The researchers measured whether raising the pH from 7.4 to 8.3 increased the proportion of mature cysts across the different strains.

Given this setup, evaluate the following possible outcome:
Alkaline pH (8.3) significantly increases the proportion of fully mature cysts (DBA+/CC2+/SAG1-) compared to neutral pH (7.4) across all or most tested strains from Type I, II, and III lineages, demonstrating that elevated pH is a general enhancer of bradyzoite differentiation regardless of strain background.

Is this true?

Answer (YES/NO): YES